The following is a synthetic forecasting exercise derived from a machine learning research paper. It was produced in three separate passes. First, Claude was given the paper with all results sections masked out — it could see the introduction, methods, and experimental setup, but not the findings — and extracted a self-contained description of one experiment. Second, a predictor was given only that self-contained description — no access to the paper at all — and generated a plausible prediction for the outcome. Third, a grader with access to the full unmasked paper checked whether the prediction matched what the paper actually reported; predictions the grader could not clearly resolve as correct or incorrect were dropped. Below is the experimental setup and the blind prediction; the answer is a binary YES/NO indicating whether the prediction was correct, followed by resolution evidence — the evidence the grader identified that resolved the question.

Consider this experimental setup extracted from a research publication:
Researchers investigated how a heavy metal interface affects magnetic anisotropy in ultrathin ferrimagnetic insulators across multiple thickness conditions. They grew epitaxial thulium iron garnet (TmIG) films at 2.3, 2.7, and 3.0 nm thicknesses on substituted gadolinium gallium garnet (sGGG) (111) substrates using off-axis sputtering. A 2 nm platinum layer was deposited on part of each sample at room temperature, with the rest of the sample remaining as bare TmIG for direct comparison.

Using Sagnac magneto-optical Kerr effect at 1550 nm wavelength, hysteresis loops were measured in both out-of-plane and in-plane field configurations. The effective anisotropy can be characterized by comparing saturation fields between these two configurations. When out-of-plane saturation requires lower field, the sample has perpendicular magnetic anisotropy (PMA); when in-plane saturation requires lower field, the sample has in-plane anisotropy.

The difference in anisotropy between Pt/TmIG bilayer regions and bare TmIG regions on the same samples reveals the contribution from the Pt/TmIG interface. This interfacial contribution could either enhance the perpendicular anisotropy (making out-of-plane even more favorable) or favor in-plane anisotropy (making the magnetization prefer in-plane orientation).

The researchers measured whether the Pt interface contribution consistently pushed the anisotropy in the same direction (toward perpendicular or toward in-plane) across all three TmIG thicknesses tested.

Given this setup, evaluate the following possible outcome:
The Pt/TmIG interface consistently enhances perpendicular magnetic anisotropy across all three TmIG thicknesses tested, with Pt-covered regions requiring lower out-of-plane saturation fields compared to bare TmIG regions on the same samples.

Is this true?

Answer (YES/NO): NO